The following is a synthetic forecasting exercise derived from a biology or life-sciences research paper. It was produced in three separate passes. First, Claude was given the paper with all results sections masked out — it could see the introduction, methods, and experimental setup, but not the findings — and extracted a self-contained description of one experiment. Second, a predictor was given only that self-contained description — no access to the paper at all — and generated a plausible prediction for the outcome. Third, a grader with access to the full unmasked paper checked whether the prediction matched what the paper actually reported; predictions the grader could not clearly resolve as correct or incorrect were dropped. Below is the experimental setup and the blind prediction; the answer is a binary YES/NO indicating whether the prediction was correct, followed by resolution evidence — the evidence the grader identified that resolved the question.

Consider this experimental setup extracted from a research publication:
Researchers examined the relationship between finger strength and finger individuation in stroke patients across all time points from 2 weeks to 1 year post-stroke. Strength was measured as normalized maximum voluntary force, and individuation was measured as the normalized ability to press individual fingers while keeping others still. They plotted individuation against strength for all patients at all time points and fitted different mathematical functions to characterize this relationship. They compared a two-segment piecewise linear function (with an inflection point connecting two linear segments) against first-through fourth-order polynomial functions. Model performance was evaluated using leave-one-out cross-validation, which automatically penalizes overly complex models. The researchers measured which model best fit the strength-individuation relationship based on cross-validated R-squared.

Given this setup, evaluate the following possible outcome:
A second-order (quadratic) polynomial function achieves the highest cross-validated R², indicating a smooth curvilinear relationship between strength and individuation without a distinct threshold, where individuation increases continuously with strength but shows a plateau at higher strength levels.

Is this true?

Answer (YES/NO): NO